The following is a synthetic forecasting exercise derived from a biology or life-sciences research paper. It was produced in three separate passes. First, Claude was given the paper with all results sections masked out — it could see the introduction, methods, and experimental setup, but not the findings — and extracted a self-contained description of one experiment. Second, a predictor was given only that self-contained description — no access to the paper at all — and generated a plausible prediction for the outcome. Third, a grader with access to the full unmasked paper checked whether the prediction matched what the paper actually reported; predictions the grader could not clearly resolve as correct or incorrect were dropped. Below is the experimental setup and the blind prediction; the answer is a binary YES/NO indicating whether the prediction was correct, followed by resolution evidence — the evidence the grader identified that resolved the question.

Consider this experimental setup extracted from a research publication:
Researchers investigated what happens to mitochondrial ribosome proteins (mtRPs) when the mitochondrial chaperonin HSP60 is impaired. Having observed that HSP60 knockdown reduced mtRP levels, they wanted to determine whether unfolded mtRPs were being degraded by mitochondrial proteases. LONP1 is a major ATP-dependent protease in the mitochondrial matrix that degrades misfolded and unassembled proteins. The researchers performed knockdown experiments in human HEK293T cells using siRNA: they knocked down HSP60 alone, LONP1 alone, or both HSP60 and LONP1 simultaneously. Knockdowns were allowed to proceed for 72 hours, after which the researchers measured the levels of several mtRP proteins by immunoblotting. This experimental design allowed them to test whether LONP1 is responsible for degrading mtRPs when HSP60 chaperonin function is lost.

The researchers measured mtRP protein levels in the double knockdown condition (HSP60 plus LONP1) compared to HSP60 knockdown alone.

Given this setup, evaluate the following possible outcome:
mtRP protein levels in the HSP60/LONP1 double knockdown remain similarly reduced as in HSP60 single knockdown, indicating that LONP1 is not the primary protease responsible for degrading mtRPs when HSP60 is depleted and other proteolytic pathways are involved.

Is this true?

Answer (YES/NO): NO